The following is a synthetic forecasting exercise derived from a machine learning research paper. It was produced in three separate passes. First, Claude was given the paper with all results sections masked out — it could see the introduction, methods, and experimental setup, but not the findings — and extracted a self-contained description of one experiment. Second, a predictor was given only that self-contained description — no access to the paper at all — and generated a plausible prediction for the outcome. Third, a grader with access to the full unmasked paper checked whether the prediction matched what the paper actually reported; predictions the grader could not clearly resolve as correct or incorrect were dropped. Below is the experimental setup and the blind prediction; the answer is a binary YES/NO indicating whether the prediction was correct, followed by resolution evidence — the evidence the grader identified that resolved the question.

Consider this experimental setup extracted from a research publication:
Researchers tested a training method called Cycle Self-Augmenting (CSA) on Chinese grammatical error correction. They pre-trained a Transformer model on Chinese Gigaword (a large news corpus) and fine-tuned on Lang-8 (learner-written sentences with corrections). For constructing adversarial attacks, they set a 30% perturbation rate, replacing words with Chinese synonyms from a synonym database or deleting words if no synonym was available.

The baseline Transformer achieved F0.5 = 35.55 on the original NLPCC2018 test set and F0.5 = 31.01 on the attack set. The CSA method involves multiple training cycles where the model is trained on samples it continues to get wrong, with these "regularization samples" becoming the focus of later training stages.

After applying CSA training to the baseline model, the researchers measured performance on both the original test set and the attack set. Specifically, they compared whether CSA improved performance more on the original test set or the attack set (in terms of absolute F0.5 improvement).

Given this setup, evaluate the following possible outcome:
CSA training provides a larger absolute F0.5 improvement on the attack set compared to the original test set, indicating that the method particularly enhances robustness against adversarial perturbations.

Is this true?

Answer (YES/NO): YES